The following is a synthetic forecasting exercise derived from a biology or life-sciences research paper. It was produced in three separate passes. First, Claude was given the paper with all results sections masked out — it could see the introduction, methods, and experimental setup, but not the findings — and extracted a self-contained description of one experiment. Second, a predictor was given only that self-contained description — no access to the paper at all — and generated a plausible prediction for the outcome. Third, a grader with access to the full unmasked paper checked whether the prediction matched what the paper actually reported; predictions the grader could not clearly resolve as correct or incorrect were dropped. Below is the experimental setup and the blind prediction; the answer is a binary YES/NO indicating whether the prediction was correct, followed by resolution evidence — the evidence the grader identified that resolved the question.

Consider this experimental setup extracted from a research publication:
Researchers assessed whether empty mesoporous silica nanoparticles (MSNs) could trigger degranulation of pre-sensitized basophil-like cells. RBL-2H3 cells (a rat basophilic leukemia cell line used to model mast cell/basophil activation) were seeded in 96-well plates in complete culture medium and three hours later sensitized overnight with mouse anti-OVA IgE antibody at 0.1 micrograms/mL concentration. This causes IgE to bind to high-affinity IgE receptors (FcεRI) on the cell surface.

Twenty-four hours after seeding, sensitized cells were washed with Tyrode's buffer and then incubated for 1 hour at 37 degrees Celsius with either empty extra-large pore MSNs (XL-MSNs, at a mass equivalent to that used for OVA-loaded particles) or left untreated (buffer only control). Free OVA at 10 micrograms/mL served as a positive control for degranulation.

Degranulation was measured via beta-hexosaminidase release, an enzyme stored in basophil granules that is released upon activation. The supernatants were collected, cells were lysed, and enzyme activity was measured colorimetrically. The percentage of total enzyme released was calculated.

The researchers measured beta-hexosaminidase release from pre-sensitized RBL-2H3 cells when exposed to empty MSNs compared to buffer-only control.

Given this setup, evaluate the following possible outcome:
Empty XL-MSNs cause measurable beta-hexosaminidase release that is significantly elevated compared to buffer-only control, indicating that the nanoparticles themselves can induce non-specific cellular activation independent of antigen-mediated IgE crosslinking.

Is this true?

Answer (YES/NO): NO